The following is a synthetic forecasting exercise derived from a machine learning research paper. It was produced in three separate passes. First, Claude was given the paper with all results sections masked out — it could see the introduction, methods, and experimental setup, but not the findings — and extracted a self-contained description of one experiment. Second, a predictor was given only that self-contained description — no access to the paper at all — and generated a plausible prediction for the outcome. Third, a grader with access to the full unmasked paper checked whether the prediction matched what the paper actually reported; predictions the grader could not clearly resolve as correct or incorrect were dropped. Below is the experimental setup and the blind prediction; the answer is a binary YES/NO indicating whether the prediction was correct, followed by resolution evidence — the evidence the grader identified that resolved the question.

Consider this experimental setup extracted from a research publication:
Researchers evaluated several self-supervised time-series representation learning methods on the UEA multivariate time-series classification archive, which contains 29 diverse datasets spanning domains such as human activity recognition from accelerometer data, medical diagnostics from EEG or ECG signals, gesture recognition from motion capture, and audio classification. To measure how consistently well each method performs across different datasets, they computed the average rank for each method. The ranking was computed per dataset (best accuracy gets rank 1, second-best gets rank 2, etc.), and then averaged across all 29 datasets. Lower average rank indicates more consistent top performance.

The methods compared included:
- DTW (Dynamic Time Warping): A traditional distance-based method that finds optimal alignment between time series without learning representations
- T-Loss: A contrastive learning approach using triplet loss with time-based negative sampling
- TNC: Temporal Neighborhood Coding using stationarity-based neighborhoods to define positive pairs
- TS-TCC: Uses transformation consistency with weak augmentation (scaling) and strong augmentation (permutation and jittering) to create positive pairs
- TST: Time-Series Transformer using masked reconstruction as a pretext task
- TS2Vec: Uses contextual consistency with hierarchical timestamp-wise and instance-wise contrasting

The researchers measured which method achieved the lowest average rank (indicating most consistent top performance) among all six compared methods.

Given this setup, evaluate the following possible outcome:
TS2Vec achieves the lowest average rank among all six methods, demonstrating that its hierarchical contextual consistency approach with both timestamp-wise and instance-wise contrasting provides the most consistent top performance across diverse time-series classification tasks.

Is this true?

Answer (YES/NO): YES